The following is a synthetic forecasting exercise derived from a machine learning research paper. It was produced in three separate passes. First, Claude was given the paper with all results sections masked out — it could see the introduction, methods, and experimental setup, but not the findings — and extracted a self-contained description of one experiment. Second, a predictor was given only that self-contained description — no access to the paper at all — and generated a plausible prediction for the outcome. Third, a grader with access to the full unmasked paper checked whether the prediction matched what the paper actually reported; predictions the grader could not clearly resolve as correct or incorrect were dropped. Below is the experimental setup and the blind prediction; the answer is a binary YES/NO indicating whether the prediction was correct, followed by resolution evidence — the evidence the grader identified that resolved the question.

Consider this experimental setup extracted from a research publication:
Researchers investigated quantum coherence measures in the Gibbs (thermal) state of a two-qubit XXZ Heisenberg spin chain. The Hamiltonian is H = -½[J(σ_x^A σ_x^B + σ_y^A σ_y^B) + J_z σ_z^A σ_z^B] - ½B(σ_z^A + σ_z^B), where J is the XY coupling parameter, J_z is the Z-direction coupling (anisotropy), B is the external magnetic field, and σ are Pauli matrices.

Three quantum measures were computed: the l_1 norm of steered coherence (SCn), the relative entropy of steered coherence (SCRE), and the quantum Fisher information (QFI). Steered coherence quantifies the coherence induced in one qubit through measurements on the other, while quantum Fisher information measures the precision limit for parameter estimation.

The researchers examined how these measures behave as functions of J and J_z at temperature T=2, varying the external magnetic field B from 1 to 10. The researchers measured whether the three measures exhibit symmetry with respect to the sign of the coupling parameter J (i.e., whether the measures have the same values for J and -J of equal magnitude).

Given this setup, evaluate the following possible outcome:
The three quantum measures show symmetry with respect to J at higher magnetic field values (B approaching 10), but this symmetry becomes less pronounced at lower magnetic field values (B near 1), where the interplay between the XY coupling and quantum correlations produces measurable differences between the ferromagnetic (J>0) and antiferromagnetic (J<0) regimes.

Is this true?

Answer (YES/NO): NO